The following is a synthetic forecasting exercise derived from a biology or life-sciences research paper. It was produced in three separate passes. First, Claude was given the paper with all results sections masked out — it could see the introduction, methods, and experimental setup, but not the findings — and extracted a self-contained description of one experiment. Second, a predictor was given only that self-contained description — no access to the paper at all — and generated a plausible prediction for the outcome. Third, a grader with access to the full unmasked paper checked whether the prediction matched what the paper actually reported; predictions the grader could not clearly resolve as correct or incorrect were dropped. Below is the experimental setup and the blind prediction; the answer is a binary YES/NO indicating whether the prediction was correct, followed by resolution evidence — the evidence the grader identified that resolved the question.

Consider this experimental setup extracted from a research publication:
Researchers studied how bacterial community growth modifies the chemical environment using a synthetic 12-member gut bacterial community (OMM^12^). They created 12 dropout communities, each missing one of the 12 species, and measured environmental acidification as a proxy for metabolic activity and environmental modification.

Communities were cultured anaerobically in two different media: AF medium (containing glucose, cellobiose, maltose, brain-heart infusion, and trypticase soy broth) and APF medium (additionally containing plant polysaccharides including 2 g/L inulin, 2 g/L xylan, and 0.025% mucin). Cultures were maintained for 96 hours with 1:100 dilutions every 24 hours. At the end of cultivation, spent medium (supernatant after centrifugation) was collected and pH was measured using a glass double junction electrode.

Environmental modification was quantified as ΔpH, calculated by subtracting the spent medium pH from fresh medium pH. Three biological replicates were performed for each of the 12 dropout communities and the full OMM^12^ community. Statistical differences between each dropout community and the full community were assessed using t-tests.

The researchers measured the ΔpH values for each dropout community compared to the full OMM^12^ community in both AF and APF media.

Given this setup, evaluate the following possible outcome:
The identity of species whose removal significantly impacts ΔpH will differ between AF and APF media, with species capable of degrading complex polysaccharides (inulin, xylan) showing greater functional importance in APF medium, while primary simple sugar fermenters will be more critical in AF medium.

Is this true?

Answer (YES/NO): YES